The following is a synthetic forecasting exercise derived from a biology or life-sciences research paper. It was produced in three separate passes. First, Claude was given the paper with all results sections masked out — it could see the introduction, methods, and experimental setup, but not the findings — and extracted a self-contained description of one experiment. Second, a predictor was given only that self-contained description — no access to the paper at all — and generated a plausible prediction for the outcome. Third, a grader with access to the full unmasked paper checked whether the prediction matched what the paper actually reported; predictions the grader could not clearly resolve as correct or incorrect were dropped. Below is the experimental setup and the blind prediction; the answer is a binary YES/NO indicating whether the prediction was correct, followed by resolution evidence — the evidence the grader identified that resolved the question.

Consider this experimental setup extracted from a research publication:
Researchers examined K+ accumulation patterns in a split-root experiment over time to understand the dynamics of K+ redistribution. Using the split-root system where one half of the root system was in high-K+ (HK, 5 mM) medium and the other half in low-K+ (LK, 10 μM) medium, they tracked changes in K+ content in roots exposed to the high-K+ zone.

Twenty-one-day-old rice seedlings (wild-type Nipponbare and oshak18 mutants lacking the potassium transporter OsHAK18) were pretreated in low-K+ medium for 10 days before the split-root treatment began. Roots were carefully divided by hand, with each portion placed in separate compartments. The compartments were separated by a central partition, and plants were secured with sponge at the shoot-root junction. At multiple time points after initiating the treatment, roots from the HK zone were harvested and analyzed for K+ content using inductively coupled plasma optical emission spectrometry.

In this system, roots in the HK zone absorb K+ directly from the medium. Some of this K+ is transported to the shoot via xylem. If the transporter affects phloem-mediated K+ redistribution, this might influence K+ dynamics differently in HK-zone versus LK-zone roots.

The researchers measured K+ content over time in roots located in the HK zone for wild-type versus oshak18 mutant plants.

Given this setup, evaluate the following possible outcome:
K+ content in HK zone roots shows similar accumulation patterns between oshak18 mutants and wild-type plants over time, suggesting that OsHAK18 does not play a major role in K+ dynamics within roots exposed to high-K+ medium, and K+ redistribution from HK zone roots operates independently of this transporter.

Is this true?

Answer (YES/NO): YES